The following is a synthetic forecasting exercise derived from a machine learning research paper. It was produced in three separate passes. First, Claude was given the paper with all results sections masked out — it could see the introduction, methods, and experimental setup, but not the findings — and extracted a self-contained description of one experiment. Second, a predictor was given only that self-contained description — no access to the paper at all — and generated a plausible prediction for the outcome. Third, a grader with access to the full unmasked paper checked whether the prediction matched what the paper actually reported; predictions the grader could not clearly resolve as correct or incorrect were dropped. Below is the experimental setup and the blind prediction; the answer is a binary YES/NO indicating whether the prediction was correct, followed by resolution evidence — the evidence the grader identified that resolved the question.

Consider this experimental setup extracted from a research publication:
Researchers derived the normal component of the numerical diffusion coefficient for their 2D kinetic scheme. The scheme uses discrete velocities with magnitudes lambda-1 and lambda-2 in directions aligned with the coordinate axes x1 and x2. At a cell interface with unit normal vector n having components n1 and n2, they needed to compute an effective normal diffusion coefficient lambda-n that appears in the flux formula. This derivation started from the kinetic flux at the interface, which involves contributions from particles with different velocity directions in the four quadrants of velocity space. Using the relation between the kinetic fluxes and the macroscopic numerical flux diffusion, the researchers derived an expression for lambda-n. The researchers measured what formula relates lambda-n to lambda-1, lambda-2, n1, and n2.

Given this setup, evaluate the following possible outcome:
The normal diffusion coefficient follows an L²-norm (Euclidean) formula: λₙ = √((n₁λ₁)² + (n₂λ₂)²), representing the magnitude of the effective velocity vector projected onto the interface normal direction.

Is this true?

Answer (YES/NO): NO